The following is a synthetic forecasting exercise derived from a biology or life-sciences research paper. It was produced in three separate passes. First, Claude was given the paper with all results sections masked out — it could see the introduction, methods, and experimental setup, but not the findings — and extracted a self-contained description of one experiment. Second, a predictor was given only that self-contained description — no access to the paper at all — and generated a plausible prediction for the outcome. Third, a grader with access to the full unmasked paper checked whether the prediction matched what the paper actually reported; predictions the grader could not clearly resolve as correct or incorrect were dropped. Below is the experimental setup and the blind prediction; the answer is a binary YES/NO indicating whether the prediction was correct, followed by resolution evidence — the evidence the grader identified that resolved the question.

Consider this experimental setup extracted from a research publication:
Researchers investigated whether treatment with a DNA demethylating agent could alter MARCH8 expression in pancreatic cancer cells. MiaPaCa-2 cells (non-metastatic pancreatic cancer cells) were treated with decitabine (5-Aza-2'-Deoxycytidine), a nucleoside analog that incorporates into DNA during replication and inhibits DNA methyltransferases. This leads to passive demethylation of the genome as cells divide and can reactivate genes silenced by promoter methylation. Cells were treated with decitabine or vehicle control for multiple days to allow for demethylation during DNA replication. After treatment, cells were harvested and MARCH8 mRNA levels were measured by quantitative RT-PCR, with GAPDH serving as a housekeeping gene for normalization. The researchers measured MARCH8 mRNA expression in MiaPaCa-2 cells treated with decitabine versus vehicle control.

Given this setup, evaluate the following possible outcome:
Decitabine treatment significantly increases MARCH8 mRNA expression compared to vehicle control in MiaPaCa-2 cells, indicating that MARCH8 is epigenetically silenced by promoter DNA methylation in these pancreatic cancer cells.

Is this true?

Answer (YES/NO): YES